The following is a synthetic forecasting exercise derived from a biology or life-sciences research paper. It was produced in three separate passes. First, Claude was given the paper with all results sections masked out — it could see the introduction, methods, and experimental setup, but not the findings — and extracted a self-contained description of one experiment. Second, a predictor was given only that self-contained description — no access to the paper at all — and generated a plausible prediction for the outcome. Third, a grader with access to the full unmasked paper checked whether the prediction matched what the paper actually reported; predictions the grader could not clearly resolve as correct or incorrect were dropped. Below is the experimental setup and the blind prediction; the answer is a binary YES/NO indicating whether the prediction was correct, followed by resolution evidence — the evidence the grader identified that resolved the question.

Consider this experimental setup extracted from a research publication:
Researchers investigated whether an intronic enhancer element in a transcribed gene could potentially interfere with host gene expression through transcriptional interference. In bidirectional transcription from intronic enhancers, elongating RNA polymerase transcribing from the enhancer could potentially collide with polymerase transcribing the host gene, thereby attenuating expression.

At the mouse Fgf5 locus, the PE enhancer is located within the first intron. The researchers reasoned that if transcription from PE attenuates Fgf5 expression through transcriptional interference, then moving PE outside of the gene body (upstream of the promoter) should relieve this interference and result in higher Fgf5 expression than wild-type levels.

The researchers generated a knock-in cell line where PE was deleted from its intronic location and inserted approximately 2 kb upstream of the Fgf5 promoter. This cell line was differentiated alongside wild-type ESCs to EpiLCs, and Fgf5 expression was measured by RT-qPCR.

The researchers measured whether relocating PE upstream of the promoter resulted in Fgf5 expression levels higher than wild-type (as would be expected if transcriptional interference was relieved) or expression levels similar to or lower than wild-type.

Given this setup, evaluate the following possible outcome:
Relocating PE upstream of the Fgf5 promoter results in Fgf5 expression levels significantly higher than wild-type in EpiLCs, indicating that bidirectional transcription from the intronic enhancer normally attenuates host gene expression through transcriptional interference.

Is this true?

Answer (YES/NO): NO